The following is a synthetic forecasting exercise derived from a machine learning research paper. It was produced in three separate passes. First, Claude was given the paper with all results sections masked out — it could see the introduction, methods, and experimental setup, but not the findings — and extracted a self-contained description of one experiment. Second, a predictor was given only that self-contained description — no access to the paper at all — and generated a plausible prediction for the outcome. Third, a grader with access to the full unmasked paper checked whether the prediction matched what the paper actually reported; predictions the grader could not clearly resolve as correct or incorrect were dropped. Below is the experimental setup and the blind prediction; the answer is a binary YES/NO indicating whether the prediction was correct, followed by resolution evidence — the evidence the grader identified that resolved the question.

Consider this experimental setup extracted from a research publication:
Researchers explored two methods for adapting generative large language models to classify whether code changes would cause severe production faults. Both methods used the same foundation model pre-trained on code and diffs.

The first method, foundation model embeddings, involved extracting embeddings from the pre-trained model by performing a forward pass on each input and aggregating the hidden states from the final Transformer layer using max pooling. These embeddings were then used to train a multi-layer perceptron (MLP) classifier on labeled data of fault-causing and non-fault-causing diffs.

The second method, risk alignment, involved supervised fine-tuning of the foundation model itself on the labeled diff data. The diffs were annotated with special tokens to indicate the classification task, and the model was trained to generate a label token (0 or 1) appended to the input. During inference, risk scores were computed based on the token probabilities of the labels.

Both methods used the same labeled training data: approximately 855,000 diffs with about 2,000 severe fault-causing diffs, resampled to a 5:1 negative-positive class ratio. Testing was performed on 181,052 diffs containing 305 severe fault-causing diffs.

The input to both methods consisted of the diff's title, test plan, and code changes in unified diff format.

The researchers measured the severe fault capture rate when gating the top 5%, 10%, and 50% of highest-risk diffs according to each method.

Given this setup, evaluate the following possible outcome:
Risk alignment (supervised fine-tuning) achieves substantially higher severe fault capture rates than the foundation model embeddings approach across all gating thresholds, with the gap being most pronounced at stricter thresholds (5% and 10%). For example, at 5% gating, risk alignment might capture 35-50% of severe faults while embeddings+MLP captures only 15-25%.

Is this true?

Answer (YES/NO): NO